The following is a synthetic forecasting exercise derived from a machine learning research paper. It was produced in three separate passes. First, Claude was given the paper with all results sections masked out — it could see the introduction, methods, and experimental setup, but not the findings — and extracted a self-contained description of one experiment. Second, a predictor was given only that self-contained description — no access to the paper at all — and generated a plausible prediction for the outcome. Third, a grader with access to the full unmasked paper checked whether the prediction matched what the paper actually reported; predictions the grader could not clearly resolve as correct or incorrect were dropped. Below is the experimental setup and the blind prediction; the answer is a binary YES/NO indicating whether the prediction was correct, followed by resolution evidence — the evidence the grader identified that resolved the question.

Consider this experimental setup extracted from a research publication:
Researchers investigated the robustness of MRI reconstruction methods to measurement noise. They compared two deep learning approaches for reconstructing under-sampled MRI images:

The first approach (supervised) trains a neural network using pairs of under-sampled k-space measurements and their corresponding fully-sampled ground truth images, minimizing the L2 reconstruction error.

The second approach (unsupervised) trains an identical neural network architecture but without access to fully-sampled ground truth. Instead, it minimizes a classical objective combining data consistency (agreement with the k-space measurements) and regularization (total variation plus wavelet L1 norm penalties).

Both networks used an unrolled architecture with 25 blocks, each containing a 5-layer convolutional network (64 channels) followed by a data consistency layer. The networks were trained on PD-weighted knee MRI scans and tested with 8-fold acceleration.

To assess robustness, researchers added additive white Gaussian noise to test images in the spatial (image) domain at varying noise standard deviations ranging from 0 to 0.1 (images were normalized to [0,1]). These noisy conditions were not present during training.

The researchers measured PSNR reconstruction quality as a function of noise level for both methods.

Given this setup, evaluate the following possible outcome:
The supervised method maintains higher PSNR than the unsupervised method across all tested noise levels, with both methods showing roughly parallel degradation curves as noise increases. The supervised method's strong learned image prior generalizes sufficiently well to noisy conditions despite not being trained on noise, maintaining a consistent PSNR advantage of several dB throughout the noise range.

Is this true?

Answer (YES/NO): NO